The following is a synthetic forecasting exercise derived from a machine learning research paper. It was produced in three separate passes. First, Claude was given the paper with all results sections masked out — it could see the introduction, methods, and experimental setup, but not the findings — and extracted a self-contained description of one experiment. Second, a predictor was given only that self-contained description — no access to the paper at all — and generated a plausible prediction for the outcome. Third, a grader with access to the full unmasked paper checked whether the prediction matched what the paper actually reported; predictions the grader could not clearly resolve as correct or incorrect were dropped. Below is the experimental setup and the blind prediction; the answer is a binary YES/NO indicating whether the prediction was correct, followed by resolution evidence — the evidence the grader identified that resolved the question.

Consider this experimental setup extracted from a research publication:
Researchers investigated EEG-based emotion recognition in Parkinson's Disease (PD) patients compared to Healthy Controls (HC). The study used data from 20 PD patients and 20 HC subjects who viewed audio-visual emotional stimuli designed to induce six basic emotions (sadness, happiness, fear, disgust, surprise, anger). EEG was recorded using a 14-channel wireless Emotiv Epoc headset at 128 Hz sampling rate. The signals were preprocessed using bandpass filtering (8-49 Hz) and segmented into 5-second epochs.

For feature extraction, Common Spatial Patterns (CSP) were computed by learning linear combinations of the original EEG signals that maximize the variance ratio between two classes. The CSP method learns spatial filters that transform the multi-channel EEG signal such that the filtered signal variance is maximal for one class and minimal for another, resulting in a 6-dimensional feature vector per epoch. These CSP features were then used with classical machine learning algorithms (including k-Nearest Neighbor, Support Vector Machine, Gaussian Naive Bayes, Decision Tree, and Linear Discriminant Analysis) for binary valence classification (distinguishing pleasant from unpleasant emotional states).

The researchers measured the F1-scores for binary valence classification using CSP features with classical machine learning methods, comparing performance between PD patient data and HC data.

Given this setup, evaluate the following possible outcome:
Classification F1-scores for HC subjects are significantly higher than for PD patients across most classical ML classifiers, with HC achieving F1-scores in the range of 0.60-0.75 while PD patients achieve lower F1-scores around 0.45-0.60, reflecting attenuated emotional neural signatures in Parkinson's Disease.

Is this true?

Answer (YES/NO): NO